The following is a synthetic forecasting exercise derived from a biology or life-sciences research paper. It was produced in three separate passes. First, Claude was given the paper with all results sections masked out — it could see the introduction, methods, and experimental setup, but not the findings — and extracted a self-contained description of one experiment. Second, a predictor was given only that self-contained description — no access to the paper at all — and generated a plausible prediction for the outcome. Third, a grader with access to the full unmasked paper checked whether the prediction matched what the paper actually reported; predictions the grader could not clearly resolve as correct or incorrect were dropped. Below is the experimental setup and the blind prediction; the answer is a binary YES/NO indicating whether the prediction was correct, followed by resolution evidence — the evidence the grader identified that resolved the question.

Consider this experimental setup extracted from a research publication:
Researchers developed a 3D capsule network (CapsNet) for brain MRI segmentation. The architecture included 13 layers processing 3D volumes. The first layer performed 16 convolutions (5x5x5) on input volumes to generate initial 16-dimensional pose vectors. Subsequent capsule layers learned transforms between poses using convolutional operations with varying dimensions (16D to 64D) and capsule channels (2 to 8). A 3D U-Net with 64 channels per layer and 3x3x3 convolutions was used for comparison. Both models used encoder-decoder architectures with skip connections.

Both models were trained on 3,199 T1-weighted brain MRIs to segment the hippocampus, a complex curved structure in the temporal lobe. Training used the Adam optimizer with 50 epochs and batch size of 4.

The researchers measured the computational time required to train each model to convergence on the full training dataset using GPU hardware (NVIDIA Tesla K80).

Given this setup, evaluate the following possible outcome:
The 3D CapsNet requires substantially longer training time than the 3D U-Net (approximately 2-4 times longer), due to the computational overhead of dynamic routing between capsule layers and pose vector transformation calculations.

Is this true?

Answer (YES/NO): NO